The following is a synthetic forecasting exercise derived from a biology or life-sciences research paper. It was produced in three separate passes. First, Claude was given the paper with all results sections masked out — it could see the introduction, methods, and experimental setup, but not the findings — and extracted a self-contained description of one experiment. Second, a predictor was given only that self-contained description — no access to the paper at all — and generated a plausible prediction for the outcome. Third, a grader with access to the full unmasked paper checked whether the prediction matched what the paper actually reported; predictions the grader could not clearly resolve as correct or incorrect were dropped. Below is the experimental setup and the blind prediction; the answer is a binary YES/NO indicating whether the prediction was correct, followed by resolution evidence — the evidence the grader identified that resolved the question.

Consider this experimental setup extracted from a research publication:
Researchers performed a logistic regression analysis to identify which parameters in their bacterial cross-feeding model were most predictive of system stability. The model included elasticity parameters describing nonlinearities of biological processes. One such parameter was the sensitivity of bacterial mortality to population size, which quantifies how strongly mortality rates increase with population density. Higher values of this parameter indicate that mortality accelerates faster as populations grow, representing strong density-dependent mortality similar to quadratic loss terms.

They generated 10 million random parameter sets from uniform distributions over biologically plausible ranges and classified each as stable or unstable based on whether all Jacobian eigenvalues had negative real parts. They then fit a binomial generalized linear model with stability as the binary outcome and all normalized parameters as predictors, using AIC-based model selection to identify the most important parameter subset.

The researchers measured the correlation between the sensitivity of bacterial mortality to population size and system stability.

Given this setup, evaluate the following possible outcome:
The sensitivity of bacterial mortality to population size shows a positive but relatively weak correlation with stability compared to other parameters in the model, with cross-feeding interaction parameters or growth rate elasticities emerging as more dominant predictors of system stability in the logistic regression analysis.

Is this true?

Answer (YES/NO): YES